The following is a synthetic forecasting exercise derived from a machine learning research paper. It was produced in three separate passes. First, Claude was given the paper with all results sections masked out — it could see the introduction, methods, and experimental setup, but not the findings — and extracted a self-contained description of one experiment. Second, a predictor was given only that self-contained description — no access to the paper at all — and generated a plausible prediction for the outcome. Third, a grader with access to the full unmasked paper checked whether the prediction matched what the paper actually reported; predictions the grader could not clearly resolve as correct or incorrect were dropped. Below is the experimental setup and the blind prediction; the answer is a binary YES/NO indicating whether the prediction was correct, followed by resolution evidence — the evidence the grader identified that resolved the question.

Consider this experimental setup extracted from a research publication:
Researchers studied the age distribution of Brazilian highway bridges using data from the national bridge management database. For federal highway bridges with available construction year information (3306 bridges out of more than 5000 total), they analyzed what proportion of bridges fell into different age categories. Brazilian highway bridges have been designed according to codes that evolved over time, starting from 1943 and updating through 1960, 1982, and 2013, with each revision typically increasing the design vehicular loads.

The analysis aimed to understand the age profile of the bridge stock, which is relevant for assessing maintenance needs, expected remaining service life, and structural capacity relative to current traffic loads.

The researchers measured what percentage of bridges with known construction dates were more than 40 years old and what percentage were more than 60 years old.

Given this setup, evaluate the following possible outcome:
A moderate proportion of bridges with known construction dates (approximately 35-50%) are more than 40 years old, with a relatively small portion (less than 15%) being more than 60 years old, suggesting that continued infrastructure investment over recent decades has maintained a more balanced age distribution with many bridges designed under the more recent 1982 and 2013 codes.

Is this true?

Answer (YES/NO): NO